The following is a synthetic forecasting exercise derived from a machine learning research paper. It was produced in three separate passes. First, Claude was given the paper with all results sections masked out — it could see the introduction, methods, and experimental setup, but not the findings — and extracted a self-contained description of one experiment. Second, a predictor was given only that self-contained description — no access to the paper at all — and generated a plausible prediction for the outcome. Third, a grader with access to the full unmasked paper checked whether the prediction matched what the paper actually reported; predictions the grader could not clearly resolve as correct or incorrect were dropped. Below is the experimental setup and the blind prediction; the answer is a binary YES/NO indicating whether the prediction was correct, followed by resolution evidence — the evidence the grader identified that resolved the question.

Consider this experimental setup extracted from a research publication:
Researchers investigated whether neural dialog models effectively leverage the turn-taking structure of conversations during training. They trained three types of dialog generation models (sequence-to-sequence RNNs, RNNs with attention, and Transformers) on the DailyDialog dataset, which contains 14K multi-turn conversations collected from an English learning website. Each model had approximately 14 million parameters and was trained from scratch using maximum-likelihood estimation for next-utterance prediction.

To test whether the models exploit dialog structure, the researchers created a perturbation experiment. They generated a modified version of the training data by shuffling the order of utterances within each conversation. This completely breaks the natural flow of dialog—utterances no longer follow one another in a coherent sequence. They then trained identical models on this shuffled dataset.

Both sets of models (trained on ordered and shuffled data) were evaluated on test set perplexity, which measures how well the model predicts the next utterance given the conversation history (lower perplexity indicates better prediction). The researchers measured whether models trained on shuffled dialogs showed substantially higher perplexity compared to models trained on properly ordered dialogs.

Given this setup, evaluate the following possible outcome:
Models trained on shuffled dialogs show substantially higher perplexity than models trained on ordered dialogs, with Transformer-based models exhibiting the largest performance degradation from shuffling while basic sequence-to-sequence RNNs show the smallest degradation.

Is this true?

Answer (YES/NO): NO